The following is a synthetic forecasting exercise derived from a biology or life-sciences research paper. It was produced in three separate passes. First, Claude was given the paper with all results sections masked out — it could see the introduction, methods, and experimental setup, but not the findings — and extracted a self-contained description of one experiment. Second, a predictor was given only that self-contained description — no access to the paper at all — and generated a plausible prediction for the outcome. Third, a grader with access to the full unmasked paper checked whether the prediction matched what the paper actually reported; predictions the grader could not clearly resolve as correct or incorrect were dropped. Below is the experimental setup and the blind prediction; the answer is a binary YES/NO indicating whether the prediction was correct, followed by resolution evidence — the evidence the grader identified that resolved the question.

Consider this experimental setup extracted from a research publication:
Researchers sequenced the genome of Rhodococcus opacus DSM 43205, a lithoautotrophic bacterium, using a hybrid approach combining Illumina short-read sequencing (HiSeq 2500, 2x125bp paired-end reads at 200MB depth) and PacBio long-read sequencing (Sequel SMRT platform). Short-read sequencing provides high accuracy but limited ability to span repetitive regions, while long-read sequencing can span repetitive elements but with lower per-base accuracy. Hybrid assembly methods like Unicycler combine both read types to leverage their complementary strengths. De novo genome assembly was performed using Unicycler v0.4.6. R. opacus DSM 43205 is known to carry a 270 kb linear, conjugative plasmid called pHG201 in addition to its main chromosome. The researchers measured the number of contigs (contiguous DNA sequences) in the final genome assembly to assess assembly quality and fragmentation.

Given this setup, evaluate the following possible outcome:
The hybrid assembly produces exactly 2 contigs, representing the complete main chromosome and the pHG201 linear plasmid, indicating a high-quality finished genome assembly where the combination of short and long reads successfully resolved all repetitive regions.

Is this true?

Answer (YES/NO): NO